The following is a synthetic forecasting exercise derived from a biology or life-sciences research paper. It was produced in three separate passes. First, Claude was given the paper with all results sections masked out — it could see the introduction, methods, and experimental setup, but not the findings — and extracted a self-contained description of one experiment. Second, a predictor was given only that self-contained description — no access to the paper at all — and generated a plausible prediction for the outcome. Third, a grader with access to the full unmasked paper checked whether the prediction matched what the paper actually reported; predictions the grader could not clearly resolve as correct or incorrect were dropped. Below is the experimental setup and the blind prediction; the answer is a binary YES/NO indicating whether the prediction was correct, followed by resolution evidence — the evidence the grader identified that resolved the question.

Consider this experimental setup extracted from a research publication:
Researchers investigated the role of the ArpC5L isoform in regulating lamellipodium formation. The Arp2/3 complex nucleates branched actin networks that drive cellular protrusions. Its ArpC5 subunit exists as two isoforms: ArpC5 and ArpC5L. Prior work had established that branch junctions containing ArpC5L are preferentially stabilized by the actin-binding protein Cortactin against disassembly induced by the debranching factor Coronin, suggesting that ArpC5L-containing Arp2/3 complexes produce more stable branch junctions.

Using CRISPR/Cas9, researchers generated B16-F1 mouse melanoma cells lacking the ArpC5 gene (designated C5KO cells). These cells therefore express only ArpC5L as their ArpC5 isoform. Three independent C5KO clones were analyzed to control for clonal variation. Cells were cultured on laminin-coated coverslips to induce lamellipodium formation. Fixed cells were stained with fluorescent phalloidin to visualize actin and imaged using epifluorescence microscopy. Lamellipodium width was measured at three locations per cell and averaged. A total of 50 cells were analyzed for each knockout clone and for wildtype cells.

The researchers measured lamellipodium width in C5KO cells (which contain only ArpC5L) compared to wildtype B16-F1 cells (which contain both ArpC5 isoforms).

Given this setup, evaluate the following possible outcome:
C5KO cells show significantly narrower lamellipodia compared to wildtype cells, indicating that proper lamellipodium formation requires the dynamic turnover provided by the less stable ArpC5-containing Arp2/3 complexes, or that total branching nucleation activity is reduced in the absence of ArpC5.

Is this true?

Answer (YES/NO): YES